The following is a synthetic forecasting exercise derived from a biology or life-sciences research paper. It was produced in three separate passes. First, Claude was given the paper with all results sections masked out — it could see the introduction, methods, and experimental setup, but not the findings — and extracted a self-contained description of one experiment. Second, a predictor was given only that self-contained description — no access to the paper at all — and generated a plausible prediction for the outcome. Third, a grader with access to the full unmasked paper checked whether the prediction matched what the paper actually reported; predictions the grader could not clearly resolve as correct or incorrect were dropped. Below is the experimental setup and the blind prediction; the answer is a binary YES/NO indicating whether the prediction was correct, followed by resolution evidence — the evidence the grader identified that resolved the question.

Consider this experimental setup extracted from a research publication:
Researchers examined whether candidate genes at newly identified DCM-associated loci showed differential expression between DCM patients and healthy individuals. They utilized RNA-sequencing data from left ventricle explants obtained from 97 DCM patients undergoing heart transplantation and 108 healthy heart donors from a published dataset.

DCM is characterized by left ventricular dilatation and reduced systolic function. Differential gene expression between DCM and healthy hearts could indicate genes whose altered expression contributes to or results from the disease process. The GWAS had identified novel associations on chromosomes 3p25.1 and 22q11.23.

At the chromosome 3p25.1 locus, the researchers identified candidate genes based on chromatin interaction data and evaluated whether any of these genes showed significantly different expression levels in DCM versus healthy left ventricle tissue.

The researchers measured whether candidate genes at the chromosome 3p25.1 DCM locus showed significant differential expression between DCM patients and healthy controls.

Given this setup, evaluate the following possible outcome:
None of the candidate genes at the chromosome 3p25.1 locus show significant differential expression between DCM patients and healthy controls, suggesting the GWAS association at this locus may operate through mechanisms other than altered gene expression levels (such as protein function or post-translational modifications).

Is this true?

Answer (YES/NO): NO